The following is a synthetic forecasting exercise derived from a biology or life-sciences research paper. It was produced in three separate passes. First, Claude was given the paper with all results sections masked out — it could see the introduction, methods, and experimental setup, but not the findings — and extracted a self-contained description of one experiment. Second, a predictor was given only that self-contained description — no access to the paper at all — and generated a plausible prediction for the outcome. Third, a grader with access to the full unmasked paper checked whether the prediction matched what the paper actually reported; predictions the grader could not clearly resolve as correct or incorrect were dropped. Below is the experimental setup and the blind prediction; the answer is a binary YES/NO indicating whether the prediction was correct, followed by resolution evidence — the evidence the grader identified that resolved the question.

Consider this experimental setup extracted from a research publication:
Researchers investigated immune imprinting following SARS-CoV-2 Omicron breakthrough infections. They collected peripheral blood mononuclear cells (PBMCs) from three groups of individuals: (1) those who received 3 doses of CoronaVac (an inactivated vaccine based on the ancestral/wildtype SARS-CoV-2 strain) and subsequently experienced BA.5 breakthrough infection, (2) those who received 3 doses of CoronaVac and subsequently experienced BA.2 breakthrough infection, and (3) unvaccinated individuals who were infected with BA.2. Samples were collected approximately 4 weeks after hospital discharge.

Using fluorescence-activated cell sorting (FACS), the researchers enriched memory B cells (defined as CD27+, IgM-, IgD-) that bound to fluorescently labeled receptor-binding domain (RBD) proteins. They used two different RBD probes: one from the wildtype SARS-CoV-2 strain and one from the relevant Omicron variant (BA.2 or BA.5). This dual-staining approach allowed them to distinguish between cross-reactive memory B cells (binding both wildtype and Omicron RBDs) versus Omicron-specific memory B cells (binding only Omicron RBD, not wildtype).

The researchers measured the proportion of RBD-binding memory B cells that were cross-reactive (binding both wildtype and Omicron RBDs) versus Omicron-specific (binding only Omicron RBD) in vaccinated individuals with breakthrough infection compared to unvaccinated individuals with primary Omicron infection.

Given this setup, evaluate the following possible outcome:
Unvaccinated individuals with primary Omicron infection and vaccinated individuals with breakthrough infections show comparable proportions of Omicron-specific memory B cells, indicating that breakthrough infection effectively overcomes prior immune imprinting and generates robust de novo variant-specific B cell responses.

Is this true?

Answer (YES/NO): NO